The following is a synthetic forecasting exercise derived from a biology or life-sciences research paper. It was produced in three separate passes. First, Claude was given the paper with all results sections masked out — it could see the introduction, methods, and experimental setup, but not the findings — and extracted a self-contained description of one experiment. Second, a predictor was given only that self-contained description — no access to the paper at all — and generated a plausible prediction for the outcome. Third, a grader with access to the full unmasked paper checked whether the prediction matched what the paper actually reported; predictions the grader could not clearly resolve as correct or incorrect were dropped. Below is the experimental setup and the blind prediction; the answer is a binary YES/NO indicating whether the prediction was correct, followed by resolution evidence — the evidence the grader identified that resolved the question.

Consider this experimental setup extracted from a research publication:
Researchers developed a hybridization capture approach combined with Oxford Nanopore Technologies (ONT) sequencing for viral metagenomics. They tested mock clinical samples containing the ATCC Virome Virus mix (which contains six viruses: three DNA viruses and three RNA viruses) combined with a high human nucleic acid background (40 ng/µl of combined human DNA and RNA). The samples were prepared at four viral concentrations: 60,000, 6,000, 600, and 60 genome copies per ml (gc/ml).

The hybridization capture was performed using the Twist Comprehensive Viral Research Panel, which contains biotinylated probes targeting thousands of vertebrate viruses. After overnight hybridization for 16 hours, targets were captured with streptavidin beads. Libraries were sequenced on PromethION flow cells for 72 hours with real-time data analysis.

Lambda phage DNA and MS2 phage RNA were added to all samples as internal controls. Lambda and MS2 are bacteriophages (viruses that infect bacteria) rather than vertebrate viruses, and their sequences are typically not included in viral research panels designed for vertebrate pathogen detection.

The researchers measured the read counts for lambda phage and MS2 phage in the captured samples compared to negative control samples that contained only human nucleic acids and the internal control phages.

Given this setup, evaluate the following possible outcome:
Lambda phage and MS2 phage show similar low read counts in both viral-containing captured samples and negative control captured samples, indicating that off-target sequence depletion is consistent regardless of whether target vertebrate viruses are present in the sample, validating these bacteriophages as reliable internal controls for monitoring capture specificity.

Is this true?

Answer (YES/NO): NO